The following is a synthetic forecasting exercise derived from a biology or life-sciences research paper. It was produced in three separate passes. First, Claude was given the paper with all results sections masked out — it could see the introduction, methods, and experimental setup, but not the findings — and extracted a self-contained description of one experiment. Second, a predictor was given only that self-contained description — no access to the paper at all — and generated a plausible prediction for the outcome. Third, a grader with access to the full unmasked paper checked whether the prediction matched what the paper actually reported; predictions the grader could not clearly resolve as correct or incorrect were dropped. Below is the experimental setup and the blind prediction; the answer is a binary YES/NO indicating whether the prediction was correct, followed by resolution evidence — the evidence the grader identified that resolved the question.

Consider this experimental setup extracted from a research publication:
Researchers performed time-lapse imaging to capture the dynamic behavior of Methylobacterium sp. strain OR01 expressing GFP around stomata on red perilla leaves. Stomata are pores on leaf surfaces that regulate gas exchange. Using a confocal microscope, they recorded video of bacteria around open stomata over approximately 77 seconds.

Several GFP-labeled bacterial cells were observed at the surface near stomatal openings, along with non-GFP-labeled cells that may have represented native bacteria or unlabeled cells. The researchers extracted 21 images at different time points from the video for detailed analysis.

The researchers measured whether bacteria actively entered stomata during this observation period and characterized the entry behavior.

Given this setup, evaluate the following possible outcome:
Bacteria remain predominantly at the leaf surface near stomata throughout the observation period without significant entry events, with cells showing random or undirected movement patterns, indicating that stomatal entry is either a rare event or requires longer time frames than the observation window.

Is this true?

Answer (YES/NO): NO